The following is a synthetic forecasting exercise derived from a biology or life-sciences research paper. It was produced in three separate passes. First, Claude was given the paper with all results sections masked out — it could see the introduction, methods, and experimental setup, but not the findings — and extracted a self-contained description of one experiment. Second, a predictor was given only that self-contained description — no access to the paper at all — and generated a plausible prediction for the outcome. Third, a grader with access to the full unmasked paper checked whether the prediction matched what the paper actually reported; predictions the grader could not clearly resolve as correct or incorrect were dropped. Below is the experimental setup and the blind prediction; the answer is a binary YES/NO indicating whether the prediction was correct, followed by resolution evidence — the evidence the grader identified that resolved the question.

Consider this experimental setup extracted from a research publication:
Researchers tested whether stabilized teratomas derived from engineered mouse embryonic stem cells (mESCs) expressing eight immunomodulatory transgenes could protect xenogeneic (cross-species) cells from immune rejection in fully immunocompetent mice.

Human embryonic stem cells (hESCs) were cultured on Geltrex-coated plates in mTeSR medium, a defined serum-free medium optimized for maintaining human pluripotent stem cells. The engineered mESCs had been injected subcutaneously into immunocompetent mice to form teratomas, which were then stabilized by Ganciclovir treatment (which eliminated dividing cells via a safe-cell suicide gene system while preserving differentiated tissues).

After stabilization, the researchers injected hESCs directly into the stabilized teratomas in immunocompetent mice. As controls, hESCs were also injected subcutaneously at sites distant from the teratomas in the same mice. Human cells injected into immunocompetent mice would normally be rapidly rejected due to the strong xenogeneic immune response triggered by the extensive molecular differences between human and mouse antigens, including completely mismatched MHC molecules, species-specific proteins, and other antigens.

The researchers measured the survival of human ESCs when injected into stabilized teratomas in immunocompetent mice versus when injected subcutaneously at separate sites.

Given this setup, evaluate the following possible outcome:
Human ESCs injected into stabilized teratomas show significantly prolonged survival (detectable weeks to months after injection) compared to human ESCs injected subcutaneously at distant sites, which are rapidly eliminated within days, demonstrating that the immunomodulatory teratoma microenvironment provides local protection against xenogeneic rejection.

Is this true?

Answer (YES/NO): NO